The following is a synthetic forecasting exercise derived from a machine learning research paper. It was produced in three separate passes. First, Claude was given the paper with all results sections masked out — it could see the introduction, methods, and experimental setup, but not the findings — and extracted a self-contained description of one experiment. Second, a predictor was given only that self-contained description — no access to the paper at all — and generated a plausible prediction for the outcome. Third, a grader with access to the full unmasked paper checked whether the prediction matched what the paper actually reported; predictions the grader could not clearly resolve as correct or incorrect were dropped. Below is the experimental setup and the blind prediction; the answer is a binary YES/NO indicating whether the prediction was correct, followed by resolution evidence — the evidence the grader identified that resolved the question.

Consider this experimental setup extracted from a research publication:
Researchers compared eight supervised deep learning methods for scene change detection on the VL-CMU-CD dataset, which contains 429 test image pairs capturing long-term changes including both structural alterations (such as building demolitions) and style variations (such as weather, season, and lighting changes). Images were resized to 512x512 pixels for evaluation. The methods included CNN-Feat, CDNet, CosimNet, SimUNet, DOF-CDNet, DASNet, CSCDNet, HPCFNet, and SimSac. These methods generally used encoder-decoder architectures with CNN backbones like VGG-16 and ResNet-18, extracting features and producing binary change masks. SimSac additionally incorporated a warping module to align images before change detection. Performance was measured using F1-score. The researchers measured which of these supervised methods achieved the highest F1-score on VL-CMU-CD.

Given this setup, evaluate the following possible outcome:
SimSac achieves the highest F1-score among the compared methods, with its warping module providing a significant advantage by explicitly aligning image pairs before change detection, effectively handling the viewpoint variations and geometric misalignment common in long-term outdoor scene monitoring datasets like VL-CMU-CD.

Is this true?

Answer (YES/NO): YES